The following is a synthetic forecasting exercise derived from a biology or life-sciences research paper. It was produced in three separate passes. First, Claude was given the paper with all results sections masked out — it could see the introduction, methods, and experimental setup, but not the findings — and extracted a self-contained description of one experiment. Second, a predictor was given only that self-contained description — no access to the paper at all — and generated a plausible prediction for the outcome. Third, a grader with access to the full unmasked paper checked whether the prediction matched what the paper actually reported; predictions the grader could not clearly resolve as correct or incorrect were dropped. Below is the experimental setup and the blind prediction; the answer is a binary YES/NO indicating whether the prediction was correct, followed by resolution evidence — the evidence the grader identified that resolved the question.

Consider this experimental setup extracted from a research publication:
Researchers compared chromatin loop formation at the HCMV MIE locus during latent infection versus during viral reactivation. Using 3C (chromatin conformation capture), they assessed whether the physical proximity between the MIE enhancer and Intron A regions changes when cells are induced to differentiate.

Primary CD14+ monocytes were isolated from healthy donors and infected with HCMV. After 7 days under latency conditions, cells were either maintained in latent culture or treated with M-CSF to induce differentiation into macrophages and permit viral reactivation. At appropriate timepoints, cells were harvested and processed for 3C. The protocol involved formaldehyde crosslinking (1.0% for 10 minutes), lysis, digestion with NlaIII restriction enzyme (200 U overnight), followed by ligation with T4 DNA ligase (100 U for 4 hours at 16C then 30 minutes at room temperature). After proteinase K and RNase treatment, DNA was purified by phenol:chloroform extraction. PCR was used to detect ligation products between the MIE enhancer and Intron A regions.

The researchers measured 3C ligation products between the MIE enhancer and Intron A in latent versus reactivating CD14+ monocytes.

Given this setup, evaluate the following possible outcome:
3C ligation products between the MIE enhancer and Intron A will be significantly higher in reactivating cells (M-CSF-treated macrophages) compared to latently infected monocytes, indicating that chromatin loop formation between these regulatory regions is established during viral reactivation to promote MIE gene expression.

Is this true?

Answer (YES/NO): NO